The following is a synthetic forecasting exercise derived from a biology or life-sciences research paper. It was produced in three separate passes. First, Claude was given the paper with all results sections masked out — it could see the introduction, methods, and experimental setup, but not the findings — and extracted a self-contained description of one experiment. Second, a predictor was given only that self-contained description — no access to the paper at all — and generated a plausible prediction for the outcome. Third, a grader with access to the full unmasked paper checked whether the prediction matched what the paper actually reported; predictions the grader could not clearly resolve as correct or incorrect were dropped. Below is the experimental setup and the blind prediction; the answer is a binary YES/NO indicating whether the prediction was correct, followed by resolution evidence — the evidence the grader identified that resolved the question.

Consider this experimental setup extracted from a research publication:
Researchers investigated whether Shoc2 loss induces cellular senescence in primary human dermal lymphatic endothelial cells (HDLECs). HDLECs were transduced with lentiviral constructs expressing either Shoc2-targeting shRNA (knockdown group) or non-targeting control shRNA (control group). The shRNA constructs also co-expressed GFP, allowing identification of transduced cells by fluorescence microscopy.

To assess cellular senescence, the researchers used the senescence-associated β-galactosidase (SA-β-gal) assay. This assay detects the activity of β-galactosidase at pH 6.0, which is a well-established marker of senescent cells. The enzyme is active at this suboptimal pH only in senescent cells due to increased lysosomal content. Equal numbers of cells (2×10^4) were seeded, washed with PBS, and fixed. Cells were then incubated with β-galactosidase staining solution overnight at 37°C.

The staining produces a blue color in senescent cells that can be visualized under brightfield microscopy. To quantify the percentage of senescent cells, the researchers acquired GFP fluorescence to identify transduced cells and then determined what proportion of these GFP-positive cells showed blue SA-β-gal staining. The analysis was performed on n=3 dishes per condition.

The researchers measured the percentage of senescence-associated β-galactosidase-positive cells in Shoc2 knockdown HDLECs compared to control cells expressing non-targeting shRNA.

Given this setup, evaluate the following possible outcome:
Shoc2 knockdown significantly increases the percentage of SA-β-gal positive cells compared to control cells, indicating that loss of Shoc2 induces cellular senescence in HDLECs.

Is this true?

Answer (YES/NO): YES